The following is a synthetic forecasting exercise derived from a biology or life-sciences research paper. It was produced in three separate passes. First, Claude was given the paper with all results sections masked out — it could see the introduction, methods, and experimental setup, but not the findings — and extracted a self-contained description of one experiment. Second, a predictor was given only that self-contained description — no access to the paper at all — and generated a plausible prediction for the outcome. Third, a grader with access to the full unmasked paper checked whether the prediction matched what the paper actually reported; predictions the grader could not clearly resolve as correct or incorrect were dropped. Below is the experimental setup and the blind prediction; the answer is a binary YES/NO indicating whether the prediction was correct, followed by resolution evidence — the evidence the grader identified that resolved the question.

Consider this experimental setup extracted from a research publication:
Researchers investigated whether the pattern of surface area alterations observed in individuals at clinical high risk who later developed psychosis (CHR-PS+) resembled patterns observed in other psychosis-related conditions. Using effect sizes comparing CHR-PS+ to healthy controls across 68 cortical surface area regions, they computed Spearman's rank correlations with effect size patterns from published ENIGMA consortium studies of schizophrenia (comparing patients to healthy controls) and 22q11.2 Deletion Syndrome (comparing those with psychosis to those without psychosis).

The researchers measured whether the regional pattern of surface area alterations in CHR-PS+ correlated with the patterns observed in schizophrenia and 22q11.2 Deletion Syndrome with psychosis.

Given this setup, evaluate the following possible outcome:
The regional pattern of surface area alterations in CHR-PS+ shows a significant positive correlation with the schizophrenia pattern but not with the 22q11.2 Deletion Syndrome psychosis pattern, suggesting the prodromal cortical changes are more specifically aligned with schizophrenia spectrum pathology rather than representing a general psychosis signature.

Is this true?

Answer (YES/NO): NO